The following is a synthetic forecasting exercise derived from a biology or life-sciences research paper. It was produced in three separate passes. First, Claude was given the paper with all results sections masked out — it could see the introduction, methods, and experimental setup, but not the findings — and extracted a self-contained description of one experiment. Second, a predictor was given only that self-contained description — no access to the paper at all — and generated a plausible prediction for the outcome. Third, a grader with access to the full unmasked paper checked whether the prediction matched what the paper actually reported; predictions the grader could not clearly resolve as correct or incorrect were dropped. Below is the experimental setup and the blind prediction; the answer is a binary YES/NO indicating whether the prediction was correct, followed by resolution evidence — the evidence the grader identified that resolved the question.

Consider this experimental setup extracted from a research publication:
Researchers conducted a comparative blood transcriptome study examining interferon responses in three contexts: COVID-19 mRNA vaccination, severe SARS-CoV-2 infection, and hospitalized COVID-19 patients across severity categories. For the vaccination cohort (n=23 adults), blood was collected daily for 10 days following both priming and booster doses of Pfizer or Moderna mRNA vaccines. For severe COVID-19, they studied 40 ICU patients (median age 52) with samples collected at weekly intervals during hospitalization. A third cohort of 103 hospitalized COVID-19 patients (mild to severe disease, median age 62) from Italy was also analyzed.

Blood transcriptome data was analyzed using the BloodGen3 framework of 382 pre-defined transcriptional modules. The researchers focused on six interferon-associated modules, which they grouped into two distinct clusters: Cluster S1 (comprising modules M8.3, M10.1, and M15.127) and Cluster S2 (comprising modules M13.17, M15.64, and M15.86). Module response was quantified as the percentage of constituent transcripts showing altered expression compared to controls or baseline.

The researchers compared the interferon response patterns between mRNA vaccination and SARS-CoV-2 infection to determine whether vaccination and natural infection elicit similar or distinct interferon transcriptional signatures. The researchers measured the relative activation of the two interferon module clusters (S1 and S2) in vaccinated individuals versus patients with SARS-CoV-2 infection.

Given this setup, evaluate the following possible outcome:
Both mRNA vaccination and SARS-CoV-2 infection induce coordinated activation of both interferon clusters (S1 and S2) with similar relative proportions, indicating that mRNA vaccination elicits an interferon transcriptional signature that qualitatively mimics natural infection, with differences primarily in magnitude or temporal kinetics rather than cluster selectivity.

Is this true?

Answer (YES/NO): NO